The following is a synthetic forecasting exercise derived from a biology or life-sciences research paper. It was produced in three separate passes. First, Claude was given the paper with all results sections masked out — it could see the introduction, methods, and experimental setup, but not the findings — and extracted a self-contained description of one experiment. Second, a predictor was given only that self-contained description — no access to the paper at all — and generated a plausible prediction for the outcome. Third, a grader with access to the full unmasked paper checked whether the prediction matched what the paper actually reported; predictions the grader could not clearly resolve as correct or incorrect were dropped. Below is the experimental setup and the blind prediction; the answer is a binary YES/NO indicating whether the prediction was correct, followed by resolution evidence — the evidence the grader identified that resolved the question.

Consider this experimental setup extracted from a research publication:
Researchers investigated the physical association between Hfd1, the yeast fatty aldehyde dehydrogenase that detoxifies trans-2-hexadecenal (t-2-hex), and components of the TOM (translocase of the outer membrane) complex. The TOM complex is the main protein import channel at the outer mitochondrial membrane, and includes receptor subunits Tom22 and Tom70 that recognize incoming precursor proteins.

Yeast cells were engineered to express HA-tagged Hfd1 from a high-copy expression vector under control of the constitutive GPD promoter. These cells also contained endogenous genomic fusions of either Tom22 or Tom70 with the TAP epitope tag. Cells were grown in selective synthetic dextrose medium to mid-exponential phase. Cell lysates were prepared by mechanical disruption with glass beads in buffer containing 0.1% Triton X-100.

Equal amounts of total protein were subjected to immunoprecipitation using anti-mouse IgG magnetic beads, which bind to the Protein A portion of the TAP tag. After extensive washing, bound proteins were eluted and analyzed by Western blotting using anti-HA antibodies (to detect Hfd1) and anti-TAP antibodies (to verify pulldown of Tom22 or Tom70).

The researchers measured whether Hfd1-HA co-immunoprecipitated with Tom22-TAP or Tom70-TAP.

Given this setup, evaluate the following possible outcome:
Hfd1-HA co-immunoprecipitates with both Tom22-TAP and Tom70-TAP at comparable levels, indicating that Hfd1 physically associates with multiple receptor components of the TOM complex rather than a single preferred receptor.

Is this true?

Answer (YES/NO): NO